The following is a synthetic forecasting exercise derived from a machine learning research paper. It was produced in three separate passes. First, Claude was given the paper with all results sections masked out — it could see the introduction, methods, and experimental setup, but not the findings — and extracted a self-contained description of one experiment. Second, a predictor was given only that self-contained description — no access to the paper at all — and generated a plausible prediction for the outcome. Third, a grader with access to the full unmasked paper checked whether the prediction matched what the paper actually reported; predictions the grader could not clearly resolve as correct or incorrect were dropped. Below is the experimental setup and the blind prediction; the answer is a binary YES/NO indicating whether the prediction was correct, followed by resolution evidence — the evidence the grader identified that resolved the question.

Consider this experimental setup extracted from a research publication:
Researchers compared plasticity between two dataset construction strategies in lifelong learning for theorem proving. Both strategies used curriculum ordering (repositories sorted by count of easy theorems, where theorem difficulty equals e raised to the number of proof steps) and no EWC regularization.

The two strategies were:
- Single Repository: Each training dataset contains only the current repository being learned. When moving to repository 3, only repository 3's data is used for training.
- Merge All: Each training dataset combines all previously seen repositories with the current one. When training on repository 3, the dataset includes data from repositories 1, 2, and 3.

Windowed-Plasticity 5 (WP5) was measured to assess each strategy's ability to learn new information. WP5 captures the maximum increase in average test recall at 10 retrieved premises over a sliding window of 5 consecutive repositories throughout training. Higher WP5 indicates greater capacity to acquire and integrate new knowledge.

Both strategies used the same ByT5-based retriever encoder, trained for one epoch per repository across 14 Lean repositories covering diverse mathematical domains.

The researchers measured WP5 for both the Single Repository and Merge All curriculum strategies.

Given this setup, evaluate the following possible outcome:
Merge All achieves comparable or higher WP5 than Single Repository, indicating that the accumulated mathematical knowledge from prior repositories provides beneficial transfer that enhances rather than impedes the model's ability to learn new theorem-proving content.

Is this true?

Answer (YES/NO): NO